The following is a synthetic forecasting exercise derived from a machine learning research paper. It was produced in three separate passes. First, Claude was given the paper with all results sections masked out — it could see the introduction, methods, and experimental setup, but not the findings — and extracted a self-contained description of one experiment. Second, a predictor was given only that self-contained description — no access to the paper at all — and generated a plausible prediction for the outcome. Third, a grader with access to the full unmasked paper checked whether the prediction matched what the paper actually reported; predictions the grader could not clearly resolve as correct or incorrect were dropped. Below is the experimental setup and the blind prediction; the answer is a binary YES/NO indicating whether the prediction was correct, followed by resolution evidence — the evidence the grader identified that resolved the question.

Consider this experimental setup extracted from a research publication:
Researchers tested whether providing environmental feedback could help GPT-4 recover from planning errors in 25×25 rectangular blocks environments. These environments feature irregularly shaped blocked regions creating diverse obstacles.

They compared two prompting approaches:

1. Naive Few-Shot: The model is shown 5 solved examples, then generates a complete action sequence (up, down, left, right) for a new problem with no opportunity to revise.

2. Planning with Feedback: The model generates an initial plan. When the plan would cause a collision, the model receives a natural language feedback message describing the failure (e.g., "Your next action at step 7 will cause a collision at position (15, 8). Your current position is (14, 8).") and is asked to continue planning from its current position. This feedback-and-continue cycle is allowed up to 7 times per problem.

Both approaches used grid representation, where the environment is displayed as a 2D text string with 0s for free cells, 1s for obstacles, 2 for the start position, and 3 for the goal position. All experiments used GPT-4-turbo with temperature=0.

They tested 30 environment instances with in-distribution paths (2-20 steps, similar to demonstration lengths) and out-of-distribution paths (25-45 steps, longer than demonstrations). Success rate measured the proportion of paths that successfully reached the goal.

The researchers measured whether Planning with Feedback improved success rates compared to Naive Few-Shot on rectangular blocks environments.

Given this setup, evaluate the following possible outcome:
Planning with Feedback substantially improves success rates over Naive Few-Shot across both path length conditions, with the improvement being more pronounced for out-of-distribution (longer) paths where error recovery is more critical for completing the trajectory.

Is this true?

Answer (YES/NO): NO